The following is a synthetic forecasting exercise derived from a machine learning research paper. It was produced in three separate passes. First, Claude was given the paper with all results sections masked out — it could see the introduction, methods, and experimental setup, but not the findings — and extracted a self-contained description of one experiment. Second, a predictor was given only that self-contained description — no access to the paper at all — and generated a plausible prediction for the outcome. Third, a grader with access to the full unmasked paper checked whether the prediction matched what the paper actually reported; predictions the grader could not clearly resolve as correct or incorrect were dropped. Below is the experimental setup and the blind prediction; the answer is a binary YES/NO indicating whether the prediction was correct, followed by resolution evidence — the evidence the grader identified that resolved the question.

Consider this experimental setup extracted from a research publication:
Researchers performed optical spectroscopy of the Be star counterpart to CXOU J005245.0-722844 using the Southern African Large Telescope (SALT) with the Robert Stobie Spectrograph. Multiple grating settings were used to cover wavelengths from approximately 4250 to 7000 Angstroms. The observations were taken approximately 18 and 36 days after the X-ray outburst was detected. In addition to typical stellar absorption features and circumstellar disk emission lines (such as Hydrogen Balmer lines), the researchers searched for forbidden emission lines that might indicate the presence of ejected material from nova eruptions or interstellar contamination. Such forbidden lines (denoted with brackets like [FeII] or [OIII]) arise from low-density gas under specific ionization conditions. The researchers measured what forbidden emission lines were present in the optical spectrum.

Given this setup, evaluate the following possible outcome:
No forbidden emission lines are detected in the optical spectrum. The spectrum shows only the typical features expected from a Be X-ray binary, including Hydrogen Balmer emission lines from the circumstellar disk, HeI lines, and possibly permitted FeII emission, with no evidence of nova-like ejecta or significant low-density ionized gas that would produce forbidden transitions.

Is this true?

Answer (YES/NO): NO